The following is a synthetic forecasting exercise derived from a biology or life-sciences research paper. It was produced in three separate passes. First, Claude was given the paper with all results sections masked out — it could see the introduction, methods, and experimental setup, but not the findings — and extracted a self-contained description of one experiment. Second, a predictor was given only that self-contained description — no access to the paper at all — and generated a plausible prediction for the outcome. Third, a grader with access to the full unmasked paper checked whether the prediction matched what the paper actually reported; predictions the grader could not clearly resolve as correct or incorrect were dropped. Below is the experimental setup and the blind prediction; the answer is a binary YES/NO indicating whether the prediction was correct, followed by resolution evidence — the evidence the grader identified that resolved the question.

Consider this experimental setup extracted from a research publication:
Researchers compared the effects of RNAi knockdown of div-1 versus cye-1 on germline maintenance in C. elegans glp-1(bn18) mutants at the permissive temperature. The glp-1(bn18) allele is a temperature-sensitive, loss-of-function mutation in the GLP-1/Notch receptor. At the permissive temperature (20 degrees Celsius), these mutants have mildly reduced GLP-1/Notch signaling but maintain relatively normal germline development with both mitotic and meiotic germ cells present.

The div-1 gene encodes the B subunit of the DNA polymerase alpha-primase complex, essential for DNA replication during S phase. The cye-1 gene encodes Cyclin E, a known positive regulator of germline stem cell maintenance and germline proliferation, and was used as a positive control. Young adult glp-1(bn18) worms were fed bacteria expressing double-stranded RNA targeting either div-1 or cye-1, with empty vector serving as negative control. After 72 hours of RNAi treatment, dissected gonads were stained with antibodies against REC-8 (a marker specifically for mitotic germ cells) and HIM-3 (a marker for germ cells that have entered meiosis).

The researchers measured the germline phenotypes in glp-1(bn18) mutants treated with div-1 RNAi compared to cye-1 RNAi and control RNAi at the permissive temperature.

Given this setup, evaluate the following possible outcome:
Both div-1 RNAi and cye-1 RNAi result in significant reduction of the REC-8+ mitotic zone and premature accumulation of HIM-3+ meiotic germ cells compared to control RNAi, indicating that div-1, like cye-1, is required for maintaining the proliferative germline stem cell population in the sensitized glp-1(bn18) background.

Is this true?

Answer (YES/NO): NO